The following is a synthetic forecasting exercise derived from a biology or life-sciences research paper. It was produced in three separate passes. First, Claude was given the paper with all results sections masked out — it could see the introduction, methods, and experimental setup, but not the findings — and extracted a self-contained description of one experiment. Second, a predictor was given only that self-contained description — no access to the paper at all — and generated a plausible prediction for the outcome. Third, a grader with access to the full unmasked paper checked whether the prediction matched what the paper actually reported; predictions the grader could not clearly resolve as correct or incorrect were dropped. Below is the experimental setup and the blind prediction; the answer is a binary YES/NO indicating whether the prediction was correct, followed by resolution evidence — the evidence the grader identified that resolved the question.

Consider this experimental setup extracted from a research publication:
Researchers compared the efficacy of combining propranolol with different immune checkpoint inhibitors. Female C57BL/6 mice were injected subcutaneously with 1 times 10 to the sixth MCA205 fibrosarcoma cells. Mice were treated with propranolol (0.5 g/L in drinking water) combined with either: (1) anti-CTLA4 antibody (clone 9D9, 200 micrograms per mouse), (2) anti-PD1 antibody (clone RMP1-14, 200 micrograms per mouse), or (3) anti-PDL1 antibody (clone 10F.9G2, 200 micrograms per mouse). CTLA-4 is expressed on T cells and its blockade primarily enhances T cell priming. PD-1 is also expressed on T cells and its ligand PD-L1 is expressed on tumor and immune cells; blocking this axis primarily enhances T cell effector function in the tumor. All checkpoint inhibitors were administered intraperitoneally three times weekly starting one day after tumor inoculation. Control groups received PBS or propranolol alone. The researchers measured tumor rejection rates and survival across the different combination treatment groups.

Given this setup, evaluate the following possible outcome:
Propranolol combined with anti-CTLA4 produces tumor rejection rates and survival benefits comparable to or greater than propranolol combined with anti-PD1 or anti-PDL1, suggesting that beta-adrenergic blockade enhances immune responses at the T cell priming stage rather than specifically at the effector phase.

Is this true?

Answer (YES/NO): YES